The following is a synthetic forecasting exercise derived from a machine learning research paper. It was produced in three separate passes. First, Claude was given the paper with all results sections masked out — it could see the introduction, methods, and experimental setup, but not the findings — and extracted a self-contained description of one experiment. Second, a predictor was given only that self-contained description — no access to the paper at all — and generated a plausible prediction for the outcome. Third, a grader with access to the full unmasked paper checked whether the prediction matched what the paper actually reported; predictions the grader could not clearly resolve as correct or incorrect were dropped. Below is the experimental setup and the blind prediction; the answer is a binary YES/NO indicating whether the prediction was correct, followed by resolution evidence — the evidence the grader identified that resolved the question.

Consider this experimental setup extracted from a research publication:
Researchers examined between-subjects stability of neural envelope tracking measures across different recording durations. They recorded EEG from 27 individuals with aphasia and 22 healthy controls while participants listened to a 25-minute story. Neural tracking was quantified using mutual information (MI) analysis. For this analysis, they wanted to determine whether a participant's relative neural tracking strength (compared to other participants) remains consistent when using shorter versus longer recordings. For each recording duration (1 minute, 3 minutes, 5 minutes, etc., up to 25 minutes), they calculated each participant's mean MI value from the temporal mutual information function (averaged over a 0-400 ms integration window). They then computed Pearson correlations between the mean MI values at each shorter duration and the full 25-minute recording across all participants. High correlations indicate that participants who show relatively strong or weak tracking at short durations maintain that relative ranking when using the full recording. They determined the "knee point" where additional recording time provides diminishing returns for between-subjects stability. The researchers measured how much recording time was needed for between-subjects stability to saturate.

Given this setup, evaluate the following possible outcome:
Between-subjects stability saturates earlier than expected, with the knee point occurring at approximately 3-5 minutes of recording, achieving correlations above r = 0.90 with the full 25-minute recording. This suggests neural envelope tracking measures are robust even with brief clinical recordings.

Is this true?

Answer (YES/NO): NO